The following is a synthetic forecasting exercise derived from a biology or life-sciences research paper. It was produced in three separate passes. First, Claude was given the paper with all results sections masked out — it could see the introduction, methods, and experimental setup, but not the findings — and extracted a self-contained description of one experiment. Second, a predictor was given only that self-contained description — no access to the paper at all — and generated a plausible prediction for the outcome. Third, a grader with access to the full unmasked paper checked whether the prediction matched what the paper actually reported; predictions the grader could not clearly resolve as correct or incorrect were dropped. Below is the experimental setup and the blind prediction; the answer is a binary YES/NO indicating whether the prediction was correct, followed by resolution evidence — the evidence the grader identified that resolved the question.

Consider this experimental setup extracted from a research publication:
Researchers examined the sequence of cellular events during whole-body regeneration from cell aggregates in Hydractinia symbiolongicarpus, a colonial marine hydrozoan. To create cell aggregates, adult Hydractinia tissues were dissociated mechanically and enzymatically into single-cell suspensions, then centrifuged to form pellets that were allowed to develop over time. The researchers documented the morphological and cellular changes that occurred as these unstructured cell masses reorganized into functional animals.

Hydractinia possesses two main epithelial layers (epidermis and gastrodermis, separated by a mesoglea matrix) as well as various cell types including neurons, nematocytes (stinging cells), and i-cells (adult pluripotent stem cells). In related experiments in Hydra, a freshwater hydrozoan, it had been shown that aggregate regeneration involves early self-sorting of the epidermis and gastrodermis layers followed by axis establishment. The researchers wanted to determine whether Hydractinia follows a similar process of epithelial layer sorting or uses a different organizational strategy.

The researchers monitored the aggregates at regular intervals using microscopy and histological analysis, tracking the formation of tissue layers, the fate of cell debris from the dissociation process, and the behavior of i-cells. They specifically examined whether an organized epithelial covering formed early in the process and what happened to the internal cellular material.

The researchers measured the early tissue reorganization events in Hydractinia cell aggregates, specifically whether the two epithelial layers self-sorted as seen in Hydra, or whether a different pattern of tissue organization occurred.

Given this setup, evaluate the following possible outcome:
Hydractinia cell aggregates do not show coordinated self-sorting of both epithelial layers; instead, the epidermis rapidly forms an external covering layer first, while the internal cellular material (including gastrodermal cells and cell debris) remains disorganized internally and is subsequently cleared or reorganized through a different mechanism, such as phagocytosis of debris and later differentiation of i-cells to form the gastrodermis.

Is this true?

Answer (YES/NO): YES